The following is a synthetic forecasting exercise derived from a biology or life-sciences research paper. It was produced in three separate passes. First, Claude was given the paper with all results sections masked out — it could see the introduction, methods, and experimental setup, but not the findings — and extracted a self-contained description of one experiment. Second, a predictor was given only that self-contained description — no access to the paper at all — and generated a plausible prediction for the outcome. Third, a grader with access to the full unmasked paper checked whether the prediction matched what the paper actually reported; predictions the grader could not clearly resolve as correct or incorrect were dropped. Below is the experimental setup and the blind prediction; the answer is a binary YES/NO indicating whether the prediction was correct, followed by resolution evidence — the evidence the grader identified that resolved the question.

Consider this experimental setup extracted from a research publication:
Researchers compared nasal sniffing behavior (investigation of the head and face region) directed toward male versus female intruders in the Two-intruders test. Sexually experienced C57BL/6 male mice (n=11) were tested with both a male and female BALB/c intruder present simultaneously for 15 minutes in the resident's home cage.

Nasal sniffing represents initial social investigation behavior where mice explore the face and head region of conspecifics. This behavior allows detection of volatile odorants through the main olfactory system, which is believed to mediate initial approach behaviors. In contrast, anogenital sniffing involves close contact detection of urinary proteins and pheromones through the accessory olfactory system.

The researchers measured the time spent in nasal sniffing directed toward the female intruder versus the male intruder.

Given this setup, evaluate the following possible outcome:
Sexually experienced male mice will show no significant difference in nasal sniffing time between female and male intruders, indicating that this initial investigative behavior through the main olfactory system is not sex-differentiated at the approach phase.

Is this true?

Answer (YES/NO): YES